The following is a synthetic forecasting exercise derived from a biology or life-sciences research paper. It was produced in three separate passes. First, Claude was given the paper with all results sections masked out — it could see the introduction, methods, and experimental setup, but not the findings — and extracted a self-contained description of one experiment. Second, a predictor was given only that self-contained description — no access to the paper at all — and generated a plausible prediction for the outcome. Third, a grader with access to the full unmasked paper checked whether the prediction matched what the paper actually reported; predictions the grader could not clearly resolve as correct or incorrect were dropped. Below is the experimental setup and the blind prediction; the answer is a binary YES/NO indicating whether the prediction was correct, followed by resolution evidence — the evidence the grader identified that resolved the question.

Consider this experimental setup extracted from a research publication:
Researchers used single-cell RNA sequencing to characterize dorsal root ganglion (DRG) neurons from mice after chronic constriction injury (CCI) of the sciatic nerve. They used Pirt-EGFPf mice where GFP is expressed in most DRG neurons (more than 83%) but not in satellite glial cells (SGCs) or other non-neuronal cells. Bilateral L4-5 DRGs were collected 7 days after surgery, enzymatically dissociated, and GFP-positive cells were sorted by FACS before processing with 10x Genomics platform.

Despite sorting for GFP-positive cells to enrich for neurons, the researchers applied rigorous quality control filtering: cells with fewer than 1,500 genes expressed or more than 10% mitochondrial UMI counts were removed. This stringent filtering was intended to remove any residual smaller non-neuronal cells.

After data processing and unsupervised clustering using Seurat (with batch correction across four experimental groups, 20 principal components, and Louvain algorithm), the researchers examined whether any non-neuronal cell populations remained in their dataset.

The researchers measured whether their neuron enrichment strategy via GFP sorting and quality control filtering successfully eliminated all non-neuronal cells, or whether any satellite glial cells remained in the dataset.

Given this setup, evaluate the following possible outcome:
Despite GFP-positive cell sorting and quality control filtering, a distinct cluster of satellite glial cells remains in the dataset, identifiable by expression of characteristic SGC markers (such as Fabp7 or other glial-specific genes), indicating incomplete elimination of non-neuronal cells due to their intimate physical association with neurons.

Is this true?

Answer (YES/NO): YES